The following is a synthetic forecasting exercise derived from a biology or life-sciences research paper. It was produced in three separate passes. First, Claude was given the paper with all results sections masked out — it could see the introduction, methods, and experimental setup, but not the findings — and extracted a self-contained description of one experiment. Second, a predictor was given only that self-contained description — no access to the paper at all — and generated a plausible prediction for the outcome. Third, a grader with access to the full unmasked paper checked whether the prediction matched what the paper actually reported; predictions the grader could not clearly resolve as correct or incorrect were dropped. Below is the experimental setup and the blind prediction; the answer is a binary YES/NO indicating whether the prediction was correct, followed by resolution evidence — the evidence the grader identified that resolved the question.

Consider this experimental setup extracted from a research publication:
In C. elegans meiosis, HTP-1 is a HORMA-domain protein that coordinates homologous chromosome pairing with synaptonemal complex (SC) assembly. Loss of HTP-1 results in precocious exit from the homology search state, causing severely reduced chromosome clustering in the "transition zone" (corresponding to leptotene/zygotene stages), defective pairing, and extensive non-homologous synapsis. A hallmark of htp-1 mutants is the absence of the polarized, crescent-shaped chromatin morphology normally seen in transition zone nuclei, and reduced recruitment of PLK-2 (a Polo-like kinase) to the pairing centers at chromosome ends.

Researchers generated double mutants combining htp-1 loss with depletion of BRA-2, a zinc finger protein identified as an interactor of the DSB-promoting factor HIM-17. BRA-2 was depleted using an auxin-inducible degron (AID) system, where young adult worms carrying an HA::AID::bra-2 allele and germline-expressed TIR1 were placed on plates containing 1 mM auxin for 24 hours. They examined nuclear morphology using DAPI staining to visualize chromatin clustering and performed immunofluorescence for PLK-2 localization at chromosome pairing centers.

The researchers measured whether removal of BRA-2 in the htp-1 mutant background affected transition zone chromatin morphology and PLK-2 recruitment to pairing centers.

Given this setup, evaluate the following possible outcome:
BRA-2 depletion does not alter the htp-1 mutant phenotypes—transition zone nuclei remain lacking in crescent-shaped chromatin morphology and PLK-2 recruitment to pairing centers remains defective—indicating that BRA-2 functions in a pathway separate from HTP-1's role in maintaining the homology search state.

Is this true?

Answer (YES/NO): NO